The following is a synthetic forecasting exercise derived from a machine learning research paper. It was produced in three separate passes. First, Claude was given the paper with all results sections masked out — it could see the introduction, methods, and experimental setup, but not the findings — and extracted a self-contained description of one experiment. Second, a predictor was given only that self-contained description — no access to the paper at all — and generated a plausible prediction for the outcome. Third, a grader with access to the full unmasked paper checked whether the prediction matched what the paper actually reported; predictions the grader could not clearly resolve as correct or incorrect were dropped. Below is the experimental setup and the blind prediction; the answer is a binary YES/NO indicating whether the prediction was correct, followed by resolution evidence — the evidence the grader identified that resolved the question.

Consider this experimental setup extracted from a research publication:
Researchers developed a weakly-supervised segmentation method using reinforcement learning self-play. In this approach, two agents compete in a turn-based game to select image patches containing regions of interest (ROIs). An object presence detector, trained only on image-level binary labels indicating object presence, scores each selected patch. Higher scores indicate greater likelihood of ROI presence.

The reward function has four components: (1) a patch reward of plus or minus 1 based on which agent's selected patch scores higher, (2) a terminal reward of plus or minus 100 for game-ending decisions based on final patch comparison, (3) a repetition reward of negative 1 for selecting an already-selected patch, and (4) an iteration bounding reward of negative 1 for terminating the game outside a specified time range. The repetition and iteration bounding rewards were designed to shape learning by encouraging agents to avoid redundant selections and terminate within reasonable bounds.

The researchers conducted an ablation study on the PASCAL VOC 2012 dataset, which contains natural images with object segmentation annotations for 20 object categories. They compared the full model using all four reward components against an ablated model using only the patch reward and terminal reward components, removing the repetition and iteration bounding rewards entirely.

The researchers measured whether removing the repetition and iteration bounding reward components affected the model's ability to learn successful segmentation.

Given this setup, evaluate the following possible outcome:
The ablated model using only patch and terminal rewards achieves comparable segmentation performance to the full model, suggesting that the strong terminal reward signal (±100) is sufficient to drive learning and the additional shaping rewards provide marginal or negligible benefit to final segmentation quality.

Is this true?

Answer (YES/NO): YES